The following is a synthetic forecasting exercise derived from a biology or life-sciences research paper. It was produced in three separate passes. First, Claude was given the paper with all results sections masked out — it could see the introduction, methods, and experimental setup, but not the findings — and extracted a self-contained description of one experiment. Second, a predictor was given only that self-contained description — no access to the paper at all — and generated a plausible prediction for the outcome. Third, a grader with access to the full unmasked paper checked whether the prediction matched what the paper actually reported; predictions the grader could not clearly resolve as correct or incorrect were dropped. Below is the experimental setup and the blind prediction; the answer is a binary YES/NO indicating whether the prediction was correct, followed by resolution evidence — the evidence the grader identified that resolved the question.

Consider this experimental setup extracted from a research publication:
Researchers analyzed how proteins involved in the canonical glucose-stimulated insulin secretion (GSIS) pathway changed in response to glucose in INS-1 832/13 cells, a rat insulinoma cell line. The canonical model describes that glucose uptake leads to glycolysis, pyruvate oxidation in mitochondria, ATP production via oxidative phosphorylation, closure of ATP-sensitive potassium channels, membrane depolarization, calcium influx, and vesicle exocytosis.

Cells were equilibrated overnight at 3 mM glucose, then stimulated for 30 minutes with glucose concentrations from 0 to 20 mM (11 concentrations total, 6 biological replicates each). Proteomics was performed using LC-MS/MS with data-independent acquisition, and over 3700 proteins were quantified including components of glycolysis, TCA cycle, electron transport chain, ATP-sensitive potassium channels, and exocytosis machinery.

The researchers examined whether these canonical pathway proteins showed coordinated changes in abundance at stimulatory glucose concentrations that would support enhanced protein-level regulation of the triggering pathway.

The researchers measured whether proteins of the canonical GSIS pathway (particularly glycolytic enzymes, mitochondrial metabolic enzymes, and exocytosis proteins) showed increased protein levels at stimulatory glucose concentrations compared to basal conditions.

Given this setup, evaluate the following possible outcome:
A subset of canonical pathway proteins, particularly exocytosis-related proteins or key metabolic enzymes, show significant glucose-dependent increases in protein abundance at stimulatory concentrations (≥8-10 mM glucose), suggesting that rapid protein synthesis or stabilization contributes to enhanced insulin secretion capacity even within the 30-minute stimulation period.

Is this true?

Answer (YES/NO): NO